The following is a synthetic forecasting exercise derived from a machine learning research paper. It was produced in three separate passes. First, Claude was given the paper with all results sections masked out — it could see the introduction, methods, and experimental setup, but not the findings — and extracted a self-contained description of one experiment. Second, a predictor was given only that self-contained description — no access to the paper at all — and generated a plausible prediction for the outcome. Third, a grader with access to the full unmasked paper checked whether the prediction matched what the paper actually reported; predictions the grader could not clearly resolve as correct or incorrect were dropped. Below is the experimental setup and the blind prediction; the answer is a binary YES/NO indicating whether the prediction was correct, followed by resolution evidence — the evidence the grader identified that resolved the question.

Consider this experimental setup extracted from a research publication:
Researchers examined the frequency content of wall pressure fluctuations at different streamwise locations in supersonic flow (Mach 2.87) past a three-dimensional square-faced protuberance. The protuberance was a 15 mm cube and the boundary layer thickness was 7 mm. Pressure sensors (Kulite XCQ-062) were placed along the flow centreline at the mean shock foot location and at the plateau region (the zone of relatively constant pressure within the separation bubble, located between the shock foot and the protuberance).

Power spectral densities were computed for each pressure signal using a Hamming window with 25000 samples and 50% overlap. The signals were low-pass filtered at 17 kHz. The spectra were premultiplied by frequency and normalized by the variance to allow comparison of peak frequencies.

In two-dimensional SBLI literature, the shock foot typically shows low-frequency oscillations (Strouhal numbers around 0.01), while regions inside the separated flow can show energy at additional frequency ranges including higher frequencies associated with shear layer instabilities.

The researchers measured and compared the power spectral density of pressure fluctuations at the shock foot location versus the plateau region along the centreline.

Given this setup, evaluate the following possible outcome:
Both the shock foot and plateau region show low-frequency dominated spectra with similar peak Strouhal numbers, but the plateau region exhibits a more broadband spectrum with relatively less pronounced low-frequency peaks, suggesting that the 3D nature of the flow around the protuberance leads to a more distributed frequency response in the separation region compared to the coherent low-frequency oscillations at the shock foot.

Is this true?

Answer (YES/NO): NO